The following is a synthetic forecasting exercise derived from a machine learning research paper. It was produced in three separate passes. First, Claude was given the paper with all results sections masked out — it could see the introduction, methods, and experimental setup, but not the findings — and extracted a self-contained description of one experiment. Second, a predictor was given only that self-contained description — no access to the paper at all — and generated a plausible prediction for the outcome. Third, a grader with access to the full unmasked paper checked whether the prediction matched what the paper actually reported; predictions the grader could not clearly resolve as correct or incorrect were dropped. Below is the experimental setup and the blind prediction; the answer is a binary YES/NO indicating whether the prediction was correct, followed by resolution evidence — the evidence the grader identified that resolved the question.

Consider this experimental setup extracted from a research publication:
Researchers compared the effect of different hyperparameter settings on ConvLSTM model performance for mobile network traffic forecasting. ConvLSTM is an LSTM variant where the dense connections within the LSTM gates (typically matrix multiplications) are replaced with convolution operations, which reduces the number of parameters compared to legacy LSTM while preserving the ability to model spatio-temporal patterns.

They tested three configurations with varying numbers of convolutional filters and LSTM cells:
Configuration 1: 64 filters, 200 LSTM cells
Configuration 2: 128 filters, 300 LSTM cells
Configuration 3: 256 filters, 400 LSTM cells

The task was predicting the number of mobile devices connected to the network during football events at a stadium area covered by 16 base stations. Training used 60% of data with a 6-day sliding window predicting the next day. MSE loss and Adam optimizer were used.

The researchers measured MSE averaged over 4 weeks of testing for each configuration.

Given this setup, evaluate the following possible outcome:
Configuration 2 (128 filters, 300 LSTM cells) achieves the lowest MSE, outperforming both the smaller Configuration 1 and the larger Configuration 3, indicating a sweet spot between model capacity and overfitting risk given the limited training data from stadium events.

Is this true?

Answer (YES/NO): NO